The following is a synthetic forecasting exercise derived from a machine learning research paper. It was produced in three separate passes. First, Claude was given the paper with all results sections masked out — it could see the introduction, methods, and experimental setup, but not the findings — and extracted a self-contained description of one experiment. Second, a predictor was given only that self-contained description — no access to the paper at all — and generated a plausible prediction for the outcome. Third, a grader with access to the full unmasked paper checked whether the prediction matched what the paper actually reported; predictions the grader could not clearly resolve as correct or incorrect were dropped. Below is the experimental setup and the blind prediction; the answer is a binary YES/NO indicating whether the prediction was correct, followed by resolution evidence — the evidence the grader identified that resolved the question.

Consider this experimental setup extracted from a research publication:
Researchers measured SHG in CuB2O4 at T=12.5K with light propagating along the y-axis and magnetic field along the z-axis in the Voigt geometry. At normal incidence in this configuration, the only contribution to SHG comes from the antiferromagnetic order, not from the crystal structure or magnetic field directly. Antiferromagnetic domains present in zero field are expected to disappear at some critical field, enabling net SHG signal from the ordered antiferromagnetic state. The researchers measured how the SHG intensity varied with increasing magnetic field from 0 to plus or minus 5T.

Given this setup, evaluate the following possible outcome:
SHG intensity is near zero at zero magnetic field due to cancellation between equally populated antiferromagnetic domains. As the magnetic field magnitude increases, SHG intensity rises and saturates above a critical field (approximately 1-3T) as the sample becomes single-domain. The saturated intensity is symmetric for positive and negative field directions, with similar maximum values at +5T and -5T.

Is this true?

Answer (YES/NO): NO